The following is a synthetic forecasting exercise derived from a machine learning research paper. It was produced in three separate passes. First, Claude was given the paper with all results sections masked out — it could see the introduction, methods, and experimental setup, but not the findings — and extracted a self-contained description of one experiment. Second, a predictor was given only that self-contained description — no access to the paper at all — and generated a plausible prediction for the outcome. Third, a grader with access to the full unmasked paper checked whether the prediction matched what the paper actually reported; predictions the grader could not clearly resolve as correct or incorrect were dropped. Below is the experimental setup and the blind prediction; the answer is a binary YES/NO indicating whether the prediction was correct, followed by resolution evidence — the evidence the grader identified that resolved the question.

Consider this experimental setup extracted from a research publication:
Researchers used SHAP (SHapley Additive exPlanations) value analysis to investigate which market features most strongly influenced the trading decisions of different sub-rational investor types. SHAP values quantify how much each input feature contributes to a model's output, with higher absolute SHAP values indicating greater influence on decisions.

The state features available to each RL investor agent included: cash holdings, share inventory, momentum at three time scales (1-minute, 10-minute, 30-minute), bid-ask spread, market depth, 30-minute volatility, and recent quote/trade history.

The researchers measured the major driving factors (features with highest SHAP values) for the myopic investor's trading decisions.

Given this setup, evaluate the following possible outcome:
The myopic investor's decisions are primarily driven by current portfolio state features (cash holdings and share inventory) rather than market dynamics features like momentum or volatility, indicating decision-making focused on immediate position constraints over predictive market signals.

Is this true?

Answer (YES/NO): NO